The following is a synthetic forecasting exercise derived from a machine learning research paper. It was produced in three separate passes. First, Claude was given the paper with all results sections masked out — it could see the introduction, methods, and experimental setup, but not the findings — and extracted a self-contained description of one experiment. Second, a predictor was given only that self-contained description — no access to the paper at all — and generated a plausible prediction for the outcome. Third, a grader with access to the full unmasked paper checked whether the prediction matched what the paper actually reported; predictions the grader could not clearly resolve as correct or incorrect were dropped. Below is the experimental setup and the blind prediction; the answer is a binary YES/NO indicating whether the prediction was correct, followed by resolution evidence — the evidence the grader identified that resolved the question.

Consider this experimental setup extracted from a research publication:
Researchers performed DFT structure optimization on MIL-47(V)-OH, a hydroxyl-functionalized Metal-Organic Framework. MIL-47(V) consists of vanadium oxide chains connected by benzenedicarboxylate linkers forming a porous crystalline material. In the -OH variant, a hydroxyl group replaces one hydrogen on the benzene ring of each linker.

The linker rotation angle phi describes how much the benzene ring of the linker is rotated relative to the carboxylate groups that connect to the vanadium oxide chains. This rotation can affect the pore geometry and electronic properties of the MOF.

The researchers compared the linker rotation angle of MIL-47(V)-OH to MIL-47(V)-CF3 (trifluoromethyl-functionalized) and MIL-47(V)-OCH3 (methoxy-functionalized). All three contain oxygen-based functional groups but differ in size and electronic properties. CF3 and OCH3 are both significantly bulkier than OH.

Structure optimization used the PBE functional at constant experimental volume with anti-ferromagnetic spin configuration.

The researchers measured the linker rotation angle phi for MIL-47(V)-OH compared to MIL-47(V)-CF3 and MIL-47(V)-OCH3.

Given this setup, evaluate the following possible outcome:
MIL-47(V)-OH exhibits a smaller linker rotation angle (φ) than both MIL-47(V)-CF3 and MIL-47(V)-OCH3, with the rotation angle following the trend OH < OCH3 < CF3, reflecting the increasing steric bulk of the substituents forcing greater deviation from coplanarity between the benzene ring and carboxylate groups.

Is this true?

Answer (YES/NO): YES